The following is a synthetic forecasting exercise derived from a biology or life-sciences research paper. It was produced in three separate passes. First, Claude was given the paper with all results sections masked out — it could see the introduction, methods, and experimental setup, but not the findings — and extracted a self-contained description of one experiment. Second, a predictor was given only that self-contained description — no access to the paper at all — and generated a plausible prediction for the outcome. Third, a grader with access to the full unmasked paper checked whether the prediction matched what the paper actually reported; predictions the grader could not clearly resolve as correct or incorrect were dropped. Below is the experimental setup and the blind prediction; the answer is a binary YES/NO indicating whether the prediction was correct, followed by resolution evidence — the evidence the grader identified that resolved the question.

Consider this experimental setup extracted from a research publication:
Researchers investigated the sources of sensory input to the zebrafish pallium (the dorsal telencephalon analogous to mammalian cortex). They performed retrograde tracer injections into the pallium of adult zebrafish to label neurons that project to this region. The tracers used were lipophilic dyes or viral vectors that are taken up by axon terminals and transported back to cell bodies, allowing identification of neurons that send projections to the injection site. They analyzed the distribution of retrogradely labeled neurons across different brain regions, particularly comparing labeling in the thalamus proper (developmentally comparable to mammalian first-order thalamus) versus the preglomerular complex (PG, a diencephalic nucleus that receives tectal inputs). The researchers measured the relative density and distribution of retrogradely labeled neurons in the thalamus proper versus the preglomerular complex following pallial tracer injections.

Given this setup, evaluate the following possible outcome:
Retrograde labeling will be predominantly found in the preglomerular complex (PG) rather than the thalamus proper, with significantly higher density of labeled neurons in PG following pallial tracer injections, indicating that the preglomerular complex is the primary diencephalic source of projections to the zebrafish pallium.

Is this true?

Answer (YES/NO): YES